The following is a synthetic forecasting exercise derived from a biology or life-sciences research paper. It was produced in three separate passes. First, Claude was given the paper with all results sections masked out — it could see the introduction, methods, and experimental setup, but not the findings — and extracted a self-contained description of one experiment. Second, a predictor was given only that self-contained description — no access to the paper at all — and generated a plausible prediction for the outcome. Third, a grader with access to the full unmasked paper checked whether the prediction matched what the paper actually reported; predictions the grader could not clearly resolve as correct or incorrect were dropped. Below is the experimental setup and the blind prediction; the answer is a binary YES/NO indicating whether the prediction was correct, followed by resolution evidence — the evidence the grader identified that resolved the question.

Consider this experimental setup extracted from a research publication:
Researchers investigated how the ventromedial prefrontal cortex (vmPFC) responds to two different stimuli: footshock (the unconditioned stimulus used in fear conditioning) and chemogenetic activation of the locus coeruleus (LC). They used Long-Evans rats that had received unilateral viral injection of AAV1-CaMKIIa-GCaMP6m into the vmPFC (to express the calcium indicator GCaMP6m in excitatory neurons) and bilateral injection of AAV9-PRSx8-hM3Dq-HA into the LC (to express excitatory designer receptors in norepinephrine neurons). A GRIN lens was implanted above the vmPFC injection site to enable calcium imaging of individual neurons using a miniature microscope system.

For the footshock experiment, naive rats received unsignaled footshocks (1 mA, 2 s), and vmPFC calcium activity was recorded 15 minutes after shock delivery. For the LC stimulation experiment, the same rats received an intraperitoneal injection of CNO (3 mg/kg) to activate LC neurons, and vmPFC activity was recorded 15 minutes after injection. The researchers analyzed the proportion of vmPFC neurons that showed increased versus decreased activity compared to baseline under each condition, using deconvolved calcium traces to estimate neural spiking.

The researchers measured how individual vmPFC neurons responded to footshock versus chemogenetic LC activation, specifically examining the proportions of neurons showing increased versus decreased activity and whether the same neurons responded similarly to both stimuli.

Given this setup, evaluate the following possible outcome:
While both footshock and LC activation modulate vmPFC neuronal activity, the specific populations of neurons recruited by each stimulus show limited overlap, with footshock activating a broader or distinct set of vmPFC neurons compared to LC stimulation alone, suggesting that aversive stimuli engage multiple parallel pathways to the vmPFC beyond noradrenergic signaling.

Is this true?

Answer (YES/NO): NO